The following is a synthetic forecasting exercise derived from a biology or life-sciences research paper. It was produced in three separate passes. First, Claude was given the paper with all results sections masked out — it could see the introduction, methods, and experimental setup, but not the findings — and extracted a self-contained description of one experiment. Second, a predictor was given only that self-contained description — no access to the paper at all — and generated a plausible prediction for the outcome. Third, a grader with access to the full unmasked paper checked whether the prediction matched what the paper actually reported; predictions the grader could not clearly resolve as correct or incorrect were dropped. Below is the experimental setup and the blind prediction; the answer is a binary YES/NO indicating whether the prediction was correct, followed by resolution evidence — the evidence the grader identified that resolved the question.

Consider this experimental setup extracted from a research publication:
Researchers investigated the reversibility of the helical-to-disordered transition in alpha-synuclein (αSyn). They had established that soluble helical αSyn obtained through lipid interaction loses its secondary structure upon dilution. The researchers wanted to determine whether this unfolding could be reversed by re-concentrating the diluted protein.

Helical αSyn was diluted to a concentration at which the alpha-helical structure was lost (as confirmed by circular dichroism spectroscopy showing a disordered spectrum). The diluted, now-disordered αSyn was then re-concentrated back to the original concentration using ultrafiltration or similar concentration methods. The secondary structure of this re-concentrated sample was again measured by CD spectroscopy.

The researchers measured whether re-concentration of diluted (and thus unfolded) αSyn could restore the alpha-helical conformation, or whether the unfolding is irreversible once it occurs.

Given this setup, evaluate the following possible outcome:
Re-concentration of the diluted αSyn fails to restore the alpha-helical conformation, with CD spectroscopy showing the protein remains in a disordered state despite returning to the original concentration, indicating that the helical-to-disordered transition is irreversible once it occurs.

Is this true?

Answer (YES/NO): YES